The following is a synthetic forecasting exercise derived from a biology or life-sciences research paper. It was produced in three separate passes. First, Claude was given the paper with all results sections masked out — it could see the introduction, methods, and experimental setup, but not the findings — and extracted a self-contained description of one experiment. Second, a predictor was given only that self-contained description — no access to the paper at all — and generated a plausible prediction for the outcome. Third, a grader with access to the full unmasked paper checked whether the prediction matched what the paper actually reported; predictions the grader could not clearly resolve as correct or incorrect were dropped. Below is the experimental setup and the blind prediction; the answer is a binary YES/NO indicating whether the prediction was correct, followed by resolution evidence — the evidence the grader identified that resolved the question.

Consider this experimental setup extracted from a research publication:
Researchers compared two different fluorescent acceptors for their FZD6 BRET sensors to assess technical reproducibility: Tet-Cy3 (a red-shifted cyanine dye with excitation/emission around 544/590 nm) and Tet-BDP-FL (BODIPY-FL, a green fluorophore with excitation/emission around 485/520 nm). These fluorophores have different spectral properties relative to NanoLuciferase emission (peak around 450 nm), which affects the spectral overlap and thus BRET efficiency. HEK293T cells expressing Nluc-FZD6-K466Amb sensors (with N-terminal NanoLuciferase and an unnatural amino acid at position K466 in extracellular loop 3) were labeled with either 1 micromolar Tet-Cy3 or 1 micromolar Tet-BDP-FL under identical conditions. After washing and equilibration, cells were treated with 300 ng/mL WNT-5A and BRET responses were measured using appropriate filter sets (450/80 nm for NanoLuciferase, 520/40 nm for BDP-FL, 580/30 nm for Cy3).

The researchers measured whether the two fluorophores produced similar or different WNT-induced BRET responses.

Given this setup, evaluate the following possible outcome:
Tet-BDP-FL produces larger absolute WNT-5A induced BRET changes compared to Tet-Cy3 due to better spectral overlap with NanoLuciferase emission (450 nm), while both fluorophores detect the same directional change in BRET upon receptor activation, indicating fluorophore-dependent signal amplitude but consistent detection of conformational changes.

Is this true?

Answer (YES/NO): NO